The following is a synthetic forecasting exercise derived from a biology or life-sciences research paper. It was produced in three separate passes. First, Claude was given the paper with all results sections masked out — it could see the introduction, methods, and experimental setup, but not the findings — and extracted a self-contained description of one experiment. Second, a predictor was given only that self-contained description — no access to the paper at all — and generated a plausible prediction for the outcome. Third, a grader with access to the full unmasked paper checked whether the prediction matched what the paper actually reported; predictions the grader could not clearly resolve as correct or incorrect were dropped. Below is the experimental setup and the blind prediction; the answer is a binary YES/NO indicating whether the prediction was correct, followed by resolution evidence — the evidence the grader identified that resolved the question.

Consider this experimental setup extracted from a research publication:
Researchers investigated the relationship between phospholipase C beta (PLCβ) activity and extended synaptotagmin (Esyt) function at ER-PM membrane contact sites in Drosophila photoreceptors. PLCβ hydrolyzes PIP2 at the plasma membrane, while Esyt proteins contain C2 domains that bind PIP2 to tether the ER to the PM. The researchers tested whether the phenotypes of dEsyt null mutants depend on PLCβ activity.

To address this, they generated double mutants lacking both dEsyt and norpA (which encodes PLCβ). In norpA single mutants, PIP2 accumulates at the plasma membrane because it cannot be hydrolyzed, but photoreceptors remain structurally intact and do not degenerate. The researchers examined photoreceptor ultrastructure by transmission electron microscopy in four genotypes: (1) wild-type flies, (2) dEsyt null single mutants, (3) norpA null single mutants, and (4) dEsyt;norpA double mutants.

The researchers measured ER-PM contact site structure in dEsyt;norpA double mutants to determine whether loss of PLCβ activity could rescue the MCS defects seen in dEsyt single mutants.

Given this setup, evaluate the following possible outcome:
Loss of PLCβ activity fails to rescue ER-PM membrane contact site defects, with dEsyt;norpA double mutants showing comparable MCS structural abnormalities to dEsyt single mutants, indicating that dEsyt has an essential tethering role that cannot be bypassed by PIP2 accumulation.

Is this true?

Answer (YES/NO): NO